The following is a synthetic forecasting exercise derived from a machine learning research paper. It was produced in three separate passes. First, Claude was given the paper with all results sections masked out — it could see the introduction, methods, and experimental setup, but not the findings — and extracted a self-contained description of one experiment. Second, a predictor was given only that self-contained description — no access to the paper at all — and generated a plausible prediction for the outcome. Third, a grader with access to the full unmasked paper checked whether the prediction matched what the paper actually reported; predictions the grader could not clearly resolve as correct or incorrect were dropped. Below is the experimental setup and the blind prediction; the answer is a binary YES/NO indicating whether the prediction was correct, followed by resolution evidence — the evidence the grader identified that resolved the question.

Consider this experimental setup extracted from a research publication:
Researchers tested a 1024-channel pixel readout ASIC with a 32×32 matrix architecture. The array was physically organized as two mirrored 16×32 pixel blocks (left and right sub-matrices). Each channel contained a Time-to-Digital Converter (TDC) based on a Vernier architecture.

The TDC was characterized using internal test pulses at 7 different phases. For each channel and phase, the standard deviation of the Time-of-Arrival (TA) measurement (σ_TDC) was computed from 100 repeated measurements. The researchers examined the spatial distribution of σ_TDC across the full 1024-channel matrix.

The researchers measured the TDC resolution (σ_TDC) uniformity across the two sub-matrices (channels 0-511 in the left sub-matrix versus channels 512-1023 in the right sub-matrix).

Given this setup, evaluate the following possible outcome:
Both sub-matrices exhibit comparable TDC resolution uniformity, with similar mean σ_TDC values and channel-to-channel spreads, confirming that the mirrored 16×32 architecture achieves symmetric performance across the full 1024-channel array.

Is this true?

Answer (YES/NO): NO